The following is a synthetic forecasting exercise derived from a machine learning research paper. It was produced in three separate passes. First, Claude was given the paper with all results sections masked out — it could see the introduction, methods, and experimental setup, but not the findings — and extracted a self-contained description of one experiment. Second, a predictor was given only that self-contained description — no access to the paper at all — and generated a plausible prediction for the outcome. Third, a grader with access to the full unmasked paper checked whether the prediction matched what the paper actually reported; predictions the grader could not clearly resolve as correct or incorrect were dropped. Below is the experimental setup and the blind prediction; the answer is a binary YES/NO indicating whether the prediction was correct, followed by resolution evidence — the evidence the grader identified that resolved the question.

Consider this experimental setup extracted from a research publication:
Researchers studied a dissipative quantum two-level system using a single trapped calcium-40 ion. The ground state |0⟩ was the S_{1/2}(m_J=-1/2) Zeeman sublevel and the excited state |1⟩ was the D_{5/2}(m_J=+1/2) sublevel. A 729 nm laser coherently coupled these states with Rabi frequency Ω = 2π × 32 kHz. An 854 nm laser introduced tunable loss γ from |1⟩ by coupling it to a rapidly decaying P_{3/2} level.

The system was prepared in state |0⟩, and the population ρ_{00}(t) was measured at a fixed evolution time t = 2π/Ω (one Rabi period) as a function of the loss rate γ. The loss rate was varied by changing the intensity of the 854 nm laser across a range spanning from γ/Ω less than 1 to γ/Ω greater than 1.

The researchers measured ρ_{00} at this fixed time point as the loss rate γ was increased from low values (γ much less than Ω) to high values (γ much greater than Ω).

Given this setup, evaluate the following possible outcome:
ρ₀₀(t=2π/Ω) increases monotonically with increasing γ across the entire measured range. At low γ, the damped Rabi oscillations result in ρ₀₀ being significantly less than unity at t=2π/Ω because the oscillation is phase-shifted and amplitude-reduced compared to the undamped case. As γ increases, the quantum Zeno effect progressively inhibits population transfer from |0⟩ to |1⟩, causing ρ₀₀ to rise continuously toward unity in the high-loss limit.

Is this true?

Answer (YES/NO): NO